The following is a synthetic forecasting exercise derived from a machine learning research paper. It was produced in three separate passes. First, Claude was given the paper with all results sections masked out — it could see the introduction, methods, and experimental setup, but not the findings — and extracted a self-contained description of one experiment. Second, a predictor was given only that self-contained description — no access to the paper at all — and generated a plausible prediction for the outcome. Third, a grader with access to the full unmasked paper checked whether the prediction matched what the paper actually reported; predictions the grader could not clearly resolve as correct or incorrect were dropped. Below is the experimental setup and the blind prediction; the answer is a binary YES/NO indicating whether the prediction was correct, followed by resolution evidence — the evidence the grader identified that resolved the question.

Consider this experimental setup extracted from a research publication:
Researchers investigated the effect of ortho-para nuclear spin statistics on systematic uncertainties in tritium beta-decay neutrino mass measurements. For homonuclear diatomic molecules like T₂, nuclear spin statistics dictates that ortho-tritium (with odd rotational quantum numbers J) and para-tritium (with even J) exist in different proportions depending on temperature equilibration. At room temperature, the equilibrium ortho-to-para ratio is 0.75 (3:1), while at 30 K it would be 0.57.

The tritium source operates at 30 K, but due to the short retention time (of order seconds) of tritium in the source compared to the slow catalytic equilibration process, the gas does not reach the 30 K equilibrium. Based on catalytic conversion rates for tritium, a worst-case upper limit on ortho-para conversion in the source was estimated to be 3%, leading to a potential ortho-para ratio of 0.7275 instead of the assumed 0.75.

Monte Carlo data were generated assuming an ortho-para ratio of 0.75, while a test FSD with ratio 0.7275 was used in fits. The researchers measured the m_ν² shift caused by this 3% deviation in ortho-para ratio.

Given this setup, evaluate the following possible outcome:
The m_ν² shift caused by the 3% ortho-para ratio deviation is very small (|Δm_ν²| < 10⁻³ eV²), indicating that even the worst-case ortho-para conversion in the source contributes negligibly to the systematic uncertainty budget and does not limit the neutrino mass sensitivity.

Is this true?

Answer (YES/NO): YES